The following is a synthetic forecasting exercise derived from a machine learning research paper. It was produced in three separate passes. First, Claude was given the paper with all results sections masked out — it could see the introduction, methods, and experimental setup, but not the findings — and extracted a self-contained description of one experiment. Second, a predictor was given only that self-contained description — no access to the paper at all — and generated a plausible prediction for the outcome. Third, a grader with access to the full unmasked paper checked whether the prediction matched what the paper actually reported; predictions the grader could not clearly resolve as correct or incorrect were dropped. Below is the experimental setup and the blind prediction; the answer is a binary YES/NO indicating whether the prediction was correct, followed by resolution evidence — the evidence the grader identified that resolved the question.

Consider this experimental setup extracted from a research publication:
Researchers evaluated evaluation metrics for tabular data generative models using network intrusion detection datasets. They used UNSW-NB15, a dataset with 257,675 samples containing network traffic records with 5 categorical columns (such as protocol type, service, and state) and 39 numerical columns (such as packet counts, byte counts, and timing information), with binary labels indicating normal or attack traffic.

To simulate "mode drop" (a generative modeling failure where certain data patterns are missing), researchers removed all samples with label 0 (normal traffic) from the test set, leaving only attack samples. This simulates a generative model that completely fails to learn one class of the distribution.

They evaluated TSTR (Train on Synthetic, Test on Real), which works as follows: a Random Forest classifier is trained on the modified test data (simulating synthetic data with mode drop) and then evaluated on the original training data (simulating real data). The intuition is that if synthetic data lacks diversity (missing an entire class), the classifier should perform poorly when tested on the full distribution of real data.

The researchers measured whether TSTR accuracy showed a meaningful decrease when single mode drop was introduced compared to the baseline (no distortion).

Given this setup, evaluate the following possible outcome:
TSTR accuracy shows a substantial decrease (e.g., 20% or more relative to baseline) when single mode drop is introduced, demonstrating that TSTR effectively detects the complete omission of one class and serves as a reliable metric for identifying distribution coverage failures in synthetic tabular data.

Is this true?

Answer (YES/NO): NO